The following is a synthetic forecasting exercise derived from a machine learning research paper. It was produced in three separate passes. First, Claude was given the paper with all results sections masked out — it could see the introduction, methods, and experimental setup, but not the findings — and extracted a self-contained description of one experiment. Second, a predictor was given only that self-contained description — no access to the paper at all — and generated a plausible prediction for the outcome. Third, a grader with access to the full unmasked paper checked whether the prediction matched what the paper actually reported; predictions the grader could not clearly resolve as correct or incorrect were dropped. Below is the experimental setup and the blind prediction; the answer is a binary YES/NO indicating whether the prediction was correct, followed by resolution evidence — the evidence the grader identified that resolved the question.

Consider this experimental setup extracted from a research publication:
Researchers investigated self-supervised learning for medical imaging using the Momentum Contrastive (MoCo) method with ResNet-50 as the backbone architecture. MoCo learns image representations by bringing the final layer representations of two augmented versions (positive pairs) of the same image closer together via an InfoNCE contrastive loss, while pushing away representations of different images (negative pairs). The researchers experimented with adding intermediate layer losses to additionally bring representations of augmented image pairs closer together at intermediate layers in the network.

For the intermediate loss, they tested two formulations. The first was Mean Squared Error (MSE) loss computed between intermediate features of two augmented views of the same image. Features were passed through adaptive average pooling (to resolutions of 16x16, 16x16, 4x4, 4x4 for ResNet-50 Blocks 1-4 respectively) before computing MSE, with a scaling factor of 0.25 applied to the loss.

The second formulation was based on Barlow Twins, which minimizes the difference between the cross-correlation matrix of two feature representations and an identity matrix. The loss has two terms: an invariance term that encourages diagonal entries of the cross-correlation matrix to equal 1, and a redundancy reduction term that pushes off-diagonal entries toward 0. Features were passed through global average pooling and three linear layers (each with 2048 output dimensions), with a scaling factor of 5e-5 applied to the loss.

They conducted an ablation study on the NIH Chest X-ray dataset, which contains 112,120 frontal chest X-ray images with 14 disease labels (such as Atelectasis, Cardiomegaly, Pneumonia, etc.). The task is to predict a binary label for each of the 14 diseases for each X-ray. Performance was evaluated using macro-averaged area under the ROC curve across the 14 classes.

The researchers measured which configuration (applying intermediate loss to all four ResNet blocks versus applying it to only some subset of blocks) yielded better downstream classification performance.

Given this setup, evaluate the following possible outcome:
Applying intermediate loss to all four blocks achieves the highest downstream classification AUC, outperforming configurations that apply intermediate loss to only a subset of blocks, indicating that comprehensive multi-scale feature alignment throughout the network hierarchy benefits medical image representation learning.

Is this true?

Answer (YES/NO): YES